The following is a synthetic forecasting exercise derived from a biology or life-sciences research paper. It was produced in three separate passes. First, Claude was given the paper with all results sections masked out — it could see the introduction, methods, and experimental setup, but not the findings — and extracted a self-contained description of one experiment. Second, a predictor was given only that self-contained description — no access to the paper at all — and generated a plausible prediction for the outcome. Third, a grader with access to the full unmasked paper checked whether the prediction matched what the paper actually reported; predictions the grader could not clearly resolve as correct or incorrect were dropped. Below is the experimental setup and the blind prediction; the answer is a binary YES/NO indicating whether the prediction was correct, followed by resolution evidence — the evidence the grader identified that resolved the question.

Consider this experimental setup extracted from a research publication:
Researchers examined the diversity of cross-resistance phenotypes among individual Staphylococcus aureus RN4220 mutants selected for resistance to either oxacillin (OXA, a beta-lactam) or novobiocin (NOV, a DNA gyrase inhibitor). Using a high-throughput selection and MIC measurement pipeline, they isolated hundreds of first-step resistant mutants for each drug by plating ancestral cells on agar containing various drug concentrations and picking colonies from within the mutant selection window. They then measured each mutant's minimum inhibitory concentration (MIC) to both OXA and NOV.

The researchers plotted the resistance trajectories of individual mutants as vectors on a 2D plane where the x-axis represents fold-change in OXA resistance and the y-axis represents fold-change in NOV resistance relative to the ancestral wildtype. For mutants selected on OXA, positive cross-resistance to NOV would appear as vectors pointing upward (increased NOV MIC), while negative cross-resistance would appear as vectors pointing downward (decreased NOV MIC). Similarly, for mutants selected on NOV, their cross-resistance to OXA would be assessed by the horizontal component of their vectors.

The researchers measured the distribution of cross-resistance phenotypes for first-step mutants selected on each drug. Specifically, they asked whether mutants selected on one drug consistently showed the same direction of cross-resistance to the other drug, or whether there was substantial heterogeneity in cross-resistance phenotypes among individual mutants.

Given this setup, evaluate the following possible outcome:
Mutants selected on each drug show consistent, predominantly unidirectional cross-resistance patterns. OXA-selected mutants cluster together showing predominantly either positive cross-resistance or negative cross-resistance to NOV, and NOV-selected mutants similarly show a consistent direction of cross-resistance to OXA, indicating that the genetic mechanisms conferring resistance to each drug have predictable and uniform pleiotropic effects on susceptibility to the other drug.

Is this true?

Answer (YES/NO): NO